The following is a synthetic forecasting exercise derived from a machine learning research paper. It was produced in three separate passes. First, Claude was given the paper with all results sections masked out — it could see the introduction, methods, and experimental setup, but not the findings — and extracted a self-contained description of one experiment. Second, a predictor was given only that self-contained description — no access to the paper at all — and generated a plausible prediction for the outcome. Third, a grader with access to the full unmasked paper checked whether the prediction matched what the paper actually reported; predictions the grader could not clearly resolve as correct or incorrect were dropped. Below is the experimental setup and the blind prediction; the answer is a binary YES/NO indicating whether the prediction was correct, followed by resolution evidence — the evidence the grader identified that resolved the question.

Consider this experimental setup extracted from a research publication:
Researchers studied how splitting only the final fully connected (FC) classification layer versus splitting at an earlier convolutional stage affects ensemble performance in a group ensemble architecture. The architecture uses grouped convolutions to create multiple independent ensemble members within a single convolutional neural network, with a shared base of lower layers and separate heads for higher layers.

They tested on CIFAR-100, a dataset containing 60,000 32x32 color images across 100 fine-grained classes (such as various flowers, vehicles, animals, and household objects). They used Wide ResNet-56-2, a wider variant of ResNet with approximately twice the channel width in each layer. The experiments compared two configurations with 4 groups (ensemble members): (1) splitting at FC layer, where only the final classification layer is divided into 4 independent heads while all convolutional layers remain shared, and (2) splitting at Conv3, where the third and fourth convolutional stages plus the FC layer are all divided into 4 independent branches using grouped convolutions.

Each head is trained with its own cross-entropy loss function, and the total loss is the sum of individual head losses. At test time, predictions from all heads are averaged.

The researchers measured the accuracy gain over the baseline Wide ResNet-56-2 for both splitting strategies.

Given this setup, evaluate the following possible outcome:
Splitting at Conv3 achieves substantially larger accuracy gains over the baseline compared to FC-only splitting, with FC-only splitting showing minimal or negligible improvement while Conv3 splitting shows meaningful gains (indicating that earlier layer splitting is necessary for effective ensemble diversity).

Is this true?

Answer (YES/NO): NO